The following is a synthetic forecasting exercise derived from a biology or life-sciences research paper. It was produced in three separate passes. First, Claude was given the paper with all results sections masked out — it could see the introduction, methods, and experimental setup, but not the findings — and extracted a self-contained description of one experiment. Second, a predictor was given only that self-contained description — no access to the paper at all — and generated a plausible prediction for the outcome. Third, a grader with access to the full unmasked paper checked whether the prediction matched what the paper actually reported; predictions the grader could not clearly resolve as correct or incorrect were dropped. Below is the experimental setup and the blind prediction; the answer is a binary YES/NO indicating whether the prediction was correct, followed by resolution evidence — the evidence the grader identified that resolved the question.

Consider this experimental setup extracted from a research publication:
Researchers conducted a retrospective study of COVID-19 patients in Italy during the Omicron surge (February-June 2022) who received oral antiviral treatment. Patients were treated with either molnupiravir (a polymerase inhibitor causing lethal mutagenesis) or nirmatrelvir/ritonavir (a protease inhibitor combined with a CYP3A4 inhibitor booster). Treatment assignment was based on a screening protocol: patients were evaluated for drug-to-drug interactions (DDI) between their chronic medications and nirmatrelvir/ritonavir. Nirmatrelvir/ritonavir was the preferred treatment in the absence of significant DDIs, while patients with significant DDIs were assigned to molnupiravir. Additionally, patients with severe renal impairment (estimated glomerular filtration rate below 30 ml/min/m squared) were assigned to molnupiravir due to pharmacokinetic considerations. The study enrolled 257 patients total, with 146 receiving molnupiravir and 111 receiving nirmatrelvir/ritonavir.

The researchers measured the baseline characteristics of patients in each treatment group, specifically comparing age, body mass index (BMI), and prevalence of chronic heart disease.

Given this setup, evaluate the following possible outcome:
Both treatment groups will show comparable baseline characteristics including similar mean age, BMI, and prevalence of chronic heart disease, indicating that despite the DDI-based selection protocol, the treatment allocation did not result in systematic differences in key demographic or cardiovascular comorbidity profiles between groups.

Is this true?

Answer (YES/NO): NO